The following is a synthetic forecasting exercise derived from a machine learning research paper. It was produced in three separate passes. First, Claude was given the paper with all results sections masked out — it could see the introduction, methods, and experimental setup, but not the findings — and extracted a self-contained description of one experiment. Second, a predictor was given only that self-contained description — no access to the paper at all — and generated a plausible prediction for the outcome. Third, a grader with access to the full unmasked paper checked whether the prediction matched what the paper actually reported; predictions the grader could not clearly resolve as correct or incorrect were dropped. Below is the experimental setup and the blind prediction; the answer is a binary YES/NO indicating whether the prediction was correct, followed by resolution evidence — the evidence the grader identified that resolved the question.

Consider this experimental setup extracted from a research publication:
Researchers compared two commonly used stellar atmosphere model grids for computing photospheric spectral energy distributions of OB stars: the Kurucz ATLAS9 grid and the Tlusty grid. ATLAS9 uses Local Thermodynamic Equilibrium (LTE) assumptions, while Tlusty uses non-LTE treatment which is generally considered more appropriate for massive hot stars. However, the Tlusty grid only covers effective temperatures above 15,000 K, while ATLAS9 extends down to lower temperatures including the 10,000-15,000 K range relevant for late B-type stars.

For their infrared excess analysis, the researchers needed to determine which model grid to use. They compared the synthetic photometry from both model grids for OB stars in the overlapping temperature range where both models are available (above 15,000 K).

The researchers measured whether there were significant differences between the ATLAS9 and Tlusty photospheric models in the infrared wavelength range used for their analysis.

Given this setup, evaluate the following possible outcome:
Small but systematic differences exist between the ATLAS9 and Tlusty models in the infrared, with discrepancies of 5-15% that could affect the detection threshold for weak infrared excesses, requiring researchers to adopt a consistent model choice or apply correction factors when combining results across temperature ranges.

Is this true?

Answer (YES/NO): NO